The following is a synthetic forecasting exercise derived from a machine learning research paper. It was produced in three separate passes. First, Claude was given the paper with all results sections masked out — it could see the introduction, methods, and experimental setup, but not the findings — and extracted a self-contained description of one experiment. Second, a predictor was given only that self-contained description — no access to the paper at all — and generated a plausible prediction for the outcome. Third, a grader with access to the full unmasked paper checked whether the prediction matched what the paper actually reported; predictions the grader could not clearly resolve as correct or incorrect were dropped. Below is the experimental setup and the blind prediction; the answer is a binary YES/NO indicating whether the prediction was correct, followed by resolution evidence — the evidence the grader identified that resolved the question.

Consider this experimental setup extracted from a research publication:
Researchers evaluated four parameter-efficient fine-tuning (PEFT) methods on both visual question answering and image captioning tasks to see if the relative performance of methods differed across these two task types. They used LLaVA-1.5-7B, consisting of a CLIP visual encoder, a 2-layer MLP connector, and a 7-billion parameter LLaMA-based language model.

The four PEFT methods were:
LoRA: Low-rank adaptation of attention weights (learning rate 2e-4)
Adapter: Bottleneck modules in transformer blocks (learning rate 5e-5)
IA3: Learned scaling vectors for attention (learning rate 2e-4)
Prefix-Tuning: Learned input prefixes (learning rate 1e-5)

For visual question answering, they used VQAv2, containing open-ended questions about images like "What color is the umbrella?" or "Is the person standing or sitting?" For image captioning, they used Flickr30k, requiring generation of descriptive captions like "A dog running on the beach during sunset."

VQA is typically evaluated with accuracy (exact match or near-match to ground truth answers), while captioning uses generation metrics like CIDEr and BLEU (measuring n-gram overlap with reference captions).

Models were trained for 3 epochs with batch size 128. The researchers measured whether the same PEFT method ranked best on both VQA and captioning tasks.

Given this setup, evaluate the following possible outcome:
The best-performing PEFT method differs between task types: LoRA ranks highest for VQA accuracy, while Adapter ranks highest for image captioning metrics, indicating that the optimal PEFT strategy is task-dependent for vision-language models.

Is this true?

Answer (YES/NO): NO